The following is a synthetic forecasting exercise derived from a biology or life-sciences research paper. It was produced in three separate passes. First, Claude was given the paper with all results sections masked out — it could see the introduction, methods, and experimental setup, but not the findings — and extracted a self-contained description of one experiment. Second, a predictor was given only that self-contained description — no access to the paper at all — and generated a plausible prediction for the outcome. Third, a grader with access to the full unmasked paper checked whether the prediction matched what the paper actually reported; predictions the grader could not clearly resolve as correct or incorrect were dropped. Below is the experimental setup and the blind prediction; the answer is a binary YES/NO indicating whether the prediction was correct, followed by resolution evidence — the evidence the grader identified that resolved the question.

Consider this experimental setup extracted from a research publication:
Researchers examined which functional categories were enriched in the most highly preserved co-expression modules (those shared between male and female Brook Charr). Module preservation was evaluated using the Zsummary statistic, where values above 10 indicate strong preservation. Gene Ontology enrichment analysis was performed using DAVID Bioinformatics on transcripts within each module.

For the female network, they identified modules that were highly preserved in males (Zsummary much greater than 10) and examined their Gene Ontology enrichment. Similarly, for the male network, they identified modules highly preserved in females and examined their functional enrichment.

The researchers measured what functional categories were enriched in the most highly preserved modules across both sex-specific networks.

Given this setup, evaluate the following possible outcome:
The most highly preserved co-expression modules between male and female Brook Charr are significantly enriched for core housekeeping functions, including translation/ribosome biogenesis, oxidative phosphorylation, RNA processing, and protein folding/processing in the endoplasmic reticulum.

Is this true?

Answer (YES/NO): NO